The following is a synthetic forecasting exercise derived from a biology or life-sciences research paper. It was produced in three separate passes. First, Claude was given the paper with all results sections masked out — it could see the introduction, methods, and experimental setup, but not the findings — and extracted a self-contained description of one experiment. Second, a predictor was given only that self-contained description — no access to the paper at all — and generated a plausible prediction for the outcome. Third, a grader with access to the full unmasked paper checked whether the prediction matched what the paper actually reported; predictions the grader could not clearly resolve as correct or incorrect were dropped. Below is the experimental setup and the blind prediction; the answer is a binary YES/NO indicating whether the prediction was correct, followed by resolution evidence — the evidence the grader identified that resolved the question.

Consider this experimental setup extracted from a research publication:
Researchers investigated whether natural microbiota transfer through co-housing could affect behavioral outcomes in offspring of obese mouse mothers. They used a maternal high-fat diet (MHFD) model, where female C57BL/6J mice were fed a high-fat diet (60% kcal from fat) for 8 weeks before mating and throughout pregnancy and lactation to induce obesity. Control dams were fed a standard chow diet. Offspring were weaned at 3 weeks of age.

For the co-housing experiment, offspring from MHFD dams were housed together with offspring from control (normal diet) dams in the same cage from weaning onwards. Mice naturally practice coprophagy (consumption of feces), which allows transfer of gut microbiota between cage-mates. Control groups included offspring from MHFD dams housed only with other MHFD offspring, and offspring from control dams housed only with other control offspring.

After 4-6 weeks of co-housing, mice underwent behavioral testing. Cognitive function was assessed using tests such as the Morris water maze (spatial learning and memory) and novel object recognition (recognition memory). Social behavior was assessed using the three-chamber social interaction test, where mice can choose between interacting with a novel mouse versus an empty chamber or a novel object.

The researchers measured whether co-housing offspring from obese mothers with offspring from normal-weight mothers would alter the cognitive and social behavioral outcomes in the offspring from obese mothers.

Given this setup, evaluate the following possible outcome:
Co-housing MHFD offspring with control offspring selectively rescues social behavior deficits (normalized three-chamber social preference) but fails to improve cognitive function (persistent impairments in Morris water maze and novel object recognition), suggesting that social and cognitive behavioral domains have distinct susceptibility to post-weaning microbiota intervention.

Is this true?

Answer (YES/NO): NO